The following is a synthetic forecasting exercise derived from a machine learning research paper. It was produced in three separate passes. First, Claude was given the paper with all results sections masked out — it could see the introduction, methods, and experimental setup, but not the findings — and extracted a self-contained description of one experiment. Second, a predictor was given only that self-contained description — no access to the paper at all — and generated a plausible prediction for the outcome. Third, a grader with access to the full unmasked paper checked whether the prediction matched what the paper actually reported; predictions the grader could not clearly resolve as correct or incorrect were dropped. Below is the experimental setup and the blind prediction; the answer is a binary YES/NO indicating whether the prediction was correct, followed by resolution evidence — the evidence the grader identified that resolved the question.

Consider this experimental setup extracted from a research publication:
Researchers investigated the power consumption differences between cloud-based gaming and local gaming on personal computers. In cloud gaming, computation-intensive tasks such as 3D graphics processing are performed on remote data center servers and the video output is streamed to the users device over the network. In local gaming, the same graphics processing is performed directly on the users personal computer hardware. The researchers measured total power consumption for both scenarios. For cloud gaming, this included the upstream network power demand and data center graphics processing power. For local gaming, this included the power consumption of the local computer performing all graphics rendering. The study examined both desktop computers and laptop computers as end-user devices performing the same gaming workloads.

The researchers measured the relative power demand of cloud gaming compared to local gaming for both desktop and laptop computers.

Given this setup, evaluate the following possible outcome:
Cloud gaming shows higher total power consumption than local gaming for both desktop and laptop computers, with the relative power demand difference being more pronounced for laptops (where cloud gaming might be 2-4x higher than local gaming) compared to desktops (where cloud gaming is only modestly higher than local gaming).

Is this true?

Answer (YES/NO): YES